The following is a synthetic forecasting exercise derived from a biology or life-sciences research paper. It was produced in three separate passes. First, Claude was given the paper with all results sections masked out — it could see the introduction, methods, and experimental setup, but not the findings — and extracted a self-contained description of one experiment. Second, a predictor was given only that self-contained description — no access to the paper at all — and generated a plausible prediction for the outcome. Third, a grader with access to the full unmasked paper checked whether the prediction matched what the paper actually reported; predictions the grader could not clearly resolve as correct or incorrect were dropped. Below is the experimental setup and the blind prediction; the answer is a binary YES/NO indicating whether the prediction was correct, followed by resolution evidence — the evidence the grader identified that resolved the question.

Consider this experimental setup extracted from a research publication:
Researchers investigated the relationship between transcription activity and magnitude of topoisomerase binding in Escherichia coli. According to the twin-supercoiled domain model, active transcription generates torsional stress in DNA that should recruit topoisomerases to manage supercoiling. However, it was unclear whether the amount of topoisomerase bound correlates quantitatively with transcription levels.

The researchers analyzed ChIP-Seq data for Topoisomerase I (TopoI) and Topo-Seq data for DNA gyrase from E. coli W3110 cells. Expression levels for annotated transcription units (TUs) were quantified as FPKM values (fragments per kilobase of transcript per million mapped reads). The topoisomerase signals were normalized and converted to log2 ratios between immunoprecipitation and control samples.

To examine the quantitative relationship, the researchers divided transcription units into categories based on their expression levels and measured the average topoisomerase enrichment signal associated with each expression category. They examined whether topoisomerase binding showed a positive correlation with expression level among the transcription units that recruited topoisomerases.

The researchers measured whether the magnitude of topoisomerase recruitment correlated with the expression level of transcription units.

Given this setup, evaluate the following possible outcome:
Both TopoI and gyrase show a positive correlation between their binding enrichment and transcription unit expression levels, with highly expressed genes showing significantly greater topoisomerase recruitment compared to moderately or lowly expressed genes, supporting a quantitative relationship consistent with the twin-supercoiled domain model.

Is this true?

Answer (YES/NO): YES